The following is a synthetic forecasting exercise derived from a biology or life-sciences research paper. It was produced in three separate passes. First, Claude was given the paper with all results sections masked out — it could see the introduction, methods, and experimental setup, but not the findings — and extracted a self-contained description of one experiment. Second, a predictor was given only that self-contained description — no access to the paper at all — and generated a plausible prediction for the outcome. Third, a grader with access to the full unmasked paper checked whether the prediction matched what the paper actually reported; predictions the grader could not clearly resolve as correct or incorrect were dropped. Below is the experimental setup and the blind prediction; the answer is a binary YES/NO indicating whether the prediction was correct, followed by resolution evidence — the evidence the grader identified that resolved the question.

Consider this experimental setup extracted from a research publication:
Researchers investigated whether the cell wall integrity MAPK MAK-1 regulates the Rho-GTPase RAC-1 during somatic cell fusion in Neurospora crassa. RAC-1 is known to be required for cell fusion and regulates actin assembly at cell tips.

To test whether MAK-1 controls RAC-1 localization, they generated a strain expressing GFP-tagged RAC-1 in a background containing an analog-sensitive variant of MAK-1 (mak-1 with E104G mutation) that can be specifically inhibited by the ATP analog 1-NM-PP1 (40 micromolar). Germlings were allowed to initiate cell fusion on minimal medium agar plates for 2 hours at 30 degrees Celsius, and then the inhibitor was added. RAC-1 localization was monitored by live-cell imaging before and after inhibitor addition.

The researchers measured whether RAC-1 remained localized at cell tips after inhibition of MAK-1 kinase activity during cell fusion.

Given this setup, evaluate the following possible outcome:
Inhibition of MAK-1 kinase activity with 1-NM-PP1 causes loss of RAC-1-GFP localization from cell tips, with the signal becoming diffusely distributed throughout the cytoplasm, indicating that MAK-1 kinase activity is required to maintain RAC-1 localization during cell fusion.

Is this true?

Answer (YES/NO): YES